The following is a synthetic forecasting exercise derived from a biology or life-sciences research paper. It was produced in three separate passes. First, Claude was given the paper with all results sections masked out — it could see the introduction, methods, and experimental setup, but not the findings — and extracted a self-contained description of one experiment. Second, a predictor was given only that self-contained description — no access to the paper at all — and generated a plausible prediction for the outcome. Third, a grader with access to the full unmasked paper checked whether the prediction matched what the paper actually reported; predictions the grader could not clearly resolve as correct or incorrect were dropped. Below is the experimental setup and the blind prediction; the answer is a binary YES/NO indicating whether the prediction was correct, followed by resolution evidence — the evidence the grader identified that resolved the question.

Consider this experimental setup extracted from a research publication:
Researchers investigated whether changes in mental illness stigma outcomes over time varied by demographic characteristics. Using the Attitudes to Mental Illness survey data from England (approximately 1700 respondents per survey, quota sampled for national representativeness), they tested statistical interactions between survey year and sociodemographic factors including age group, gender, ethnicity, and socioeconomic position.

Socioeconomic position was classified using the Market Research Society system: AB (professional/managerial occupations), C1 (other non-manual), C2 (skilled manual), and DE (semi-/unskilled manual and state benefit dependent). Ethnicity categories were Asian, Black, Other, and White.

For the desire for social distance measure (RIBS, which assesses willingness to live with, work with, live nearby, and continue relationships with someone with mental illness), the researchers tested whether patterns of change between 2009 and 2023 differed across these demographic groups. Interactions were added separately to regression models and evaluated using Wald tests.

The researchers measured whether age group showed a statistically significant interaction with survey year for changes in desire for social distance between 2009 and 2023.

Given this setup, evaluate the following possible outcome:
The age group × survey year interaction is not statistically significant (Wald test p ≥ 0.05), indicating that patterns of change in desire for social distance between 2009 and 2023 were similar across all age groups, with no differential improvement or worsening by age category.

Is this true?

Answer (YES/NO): YES